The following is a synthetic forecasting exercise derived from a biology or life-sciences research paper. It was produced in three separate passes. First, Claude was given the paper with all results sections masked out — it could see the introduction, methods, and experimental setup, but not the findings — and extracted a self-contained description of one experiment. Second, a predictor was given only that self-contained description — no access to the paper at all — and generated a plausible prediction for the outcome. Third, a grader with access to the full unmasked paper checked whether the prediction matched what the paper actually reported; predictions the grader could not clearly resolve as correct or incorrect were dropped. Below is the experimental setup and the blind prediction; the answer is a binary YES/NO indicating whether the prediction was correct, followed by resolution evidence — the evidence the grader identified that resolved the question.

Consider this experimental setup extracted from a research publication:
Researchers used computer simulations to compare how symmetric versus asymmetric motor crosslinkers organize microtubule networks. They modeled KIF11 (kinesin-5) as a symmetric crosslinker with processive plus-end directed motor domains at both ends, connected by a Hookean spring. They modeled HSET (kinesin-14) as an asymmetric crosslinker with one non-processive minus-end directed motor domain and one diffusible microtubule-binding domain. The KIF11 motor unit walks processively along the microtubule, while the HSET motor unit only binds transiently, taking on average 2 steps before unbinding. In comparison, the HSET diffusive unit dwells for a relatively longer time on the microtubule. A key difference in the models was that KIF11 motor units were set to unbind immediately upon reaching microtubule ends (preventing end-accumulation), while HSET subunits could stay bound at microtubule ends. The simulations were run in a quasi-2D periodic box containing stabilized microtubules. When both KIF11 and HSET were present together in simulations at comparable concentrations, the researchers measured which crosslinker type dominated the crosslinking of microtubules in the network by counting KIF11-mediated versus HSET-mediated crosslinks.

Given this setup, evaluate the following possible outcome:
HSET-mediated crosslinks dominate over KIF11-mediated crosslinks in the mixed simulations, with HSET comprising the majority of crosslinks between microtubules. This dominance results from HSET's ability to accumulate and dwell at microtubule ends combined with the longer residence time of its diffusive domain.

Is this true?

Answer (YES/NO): NO